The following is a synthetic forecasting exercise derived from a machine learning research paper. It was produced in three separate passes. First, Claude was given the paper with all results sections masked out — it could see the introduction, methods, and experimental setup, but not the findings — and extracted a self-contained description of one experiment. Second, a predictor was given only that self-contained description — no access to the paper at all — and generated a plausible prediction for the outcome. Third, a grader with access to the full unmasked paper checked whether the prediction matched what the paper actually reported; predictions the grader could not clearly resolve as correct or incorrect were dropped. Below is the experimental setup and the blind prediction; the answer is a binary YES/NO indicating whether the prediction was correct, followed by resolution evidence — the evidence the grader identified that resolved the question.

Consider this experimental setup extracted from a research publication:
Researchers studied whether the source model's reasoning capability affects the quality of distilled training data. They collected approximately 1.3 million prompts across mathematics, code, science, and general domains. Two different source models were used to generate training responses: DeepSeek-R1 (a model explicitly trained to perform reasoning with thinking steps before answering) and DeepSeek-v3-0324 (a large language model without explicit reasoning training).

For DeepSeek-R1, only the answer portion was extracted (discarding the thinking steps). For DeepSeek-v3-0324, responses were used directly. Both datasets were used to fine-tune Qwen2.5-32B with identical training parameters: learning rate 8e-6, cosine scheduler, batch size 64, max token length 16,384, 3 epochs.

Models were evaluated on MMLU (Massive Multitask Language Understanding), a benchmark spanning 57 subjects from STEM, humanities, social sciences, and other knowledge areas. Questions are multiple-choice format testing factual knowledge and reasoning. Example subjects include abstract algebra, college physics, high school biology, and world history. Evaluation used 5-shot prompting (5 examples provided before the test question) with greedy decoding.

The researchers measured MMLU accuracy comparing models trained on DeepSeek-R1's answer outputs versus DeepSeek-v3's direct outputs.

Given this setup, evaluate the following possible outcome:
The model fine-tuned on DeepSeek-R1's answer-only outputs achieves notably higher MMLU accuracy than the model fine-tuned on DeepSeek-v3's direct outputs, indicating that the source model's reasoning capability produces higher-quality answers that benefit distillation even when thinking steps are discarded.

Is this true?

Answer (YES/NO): YES